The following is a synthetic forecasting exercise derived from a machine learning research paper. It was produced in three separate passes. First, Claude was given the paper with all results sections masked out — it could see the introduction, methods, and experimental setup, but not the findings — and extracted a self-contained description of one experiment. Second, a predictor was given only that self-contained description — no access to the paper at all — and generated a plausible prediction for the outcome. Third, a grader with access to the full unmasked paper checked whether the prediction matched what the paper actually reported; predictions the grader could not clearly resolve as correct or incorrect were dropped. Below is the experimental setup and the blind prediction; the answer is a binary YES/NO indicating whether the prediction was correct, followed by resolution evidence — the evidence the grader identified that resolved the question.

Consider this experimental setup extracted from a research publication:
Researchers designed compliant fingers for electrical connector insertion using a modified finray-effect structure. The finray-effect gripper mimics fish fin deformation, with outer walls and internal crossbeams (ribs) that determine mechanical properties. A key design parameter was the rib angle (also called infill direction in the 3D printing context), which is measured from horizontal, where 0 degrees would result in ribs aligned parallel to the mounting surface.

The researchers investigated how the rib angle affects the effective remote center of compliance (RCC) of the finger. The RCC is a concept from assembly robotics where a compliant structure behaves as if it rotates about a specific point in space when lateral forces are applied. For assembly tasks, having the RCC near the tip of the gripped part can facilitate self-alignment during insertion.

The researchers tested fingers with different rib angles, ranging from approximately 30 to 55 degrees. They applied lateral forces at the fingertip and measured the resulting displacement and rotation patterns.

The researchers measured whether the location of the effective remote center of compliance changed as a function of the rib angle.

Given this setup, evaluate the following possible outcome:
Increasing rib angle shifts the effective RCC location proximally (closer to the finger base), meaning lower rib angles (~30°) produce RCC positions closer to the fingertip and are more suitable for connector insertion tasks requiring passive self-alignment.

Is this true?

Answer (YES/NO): YES